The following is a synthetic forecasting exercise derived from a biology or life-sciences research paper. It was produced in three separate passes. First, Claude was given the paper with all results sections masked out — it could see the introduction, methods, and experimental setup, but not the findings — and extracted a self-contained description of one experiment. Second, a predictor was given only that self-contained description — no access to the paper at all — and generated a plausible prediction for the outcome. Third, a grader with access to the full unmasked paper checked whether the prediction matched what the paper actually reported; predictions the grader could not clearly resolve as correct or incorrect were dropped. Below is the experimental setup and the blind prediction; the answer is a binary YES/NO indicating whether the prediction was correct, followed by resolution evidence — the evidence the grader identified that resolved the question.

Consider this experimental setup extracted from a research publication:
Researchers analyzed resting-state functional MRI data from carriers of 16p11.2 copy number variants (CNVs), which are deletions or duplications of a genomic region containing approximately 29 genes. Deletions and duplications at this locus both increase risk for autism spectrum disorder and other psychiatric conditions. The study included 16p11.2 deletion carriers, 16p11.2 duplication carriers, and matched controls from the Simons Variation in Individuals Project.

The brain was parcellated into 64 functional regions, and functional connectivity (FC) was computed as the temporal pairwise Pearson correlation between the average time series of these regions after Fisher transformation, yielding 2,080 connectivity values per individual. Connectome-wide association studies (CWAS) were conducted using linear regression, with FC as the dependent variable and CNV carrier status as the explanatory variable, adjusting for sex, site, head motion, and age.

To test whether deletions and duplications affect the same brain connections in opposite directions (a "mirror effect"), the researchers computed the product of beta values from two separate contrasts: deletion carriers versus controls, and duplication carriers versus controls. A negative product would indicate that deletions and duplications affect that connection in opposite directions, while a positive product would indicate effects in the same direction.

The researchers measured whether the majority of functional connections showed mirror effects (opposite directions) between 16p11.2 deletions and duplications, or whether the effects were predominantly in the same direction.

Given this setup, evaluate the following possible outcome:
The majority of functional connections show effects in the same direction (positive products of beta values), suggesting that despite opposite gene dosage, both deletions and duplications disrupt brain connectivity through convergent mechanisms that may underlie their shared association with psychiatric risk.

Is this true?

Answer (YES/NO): NO